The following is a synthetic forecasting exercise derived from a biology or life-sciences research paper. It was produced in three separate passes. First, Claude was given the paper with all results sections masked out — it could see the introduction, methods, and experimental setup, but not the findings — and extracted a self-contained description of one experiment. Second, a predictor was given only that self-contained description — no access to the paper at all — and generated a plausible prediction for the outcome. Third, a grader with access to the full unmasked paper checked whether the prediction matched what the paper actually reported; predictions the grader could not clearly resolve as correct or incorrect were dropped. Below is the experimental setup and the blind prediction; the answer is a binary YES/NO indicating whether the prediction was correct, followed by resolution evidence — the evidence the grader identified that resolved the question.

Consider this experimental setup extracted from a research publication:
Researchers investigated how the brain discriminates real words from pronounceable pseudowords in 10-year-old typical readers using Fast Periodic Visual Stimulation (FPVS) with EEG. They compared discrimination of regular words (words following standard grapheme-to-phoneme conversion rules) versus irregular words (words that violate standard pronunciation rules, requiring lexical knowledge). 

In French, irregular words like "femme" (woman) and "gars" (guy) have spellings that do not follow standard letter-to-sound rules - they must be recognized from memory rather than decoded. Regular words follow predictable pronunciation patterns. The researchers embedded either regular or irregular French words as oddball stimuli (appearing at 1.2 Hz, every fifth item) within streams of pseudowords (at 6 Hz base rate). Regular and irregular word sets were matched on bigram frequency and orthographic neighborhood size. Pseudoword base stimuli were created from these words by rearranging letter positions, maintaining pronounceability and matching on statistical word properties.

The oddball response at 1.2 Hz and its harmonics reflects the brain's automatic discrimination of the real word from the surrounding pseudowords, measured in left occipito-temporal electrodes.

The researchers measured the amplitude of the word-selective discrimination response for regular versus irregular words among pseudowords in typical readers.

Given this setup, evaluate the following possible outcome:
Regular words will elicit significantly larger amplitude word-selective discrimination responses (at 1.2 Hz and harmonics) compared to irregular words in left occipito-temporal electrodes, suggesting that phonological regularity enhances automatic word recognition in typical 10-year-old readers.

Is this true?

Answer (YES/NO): NO